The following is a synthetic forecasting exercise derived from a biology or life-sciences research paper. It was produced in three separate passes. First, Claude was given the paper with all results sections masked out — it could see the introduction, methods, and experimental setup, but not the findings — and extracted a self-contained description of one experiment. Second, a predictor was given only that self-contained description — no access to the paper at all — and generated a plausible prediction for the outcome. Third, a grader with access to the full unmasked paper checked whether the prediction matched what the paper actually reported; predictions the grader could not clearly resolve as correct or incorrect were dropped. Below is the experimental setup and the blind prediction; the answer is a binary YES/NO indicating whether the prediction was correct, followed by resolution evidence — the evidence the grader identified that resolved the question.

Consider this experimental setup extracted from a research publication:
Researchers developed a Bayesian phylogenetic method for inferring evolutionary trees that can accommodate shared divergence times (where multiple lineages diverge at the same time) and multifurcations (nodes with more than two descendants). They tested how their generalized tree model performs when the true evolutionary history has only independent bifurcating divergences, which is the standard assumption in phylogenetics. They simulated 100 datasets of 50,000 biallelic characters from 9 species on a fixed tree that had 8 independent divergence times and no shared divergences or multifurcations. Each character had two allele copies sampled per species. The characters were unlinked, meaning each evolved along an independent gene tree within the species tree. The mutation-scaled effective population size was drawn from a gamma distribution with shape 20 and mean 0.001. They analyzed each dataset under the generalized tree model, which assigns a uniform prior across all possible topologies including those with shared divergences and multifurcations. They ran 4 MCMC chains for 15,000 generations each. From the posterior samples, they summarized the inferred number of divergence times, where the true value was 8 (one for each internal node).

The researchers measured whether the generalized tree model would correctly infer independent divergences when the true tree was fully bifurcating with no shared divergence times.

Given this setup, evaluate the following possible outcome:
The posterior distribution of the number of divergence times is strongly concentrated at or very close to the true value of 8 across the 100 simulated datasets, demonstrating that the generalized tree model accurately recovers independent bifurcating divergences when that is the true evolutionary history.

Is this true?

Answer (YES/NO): YES